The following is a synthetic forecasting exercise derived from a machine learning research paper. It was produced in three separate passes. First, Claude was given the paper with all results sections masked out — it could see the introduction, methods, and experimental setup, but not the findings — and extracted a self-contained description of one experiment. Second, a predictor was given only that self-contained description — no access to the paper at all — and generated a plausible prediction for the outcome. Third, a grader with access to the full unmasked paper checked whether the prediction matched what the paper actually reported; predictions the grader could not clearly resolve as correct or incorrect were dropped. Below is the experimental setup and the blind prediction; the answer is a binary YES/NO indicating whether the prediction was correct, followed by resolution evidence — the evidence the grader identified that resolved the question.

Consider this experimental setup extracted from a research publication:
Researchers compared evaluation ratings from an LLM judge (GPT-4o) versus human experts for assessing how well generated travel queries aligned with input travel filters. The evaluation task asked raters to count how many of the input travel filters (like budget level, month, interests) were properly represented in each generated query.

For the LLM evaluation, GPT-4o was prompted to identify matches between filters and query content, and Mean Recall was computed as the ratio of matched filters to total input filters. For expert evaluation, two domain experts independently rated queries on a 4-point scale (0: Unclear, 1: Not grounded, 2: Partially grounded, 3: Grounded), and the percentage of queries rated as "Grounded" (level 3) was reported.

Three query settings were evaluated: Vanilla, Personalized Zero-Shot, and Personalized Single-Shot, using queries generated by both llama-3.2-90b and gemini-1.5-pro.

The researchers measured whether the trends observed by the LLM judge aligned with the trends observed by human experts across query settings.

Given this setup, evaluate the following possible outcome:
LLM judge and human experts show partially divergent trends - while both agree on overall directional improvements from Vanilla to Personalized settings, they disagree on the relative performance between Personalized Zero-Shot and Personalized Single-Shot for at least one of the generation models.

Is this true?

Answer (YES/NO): NO